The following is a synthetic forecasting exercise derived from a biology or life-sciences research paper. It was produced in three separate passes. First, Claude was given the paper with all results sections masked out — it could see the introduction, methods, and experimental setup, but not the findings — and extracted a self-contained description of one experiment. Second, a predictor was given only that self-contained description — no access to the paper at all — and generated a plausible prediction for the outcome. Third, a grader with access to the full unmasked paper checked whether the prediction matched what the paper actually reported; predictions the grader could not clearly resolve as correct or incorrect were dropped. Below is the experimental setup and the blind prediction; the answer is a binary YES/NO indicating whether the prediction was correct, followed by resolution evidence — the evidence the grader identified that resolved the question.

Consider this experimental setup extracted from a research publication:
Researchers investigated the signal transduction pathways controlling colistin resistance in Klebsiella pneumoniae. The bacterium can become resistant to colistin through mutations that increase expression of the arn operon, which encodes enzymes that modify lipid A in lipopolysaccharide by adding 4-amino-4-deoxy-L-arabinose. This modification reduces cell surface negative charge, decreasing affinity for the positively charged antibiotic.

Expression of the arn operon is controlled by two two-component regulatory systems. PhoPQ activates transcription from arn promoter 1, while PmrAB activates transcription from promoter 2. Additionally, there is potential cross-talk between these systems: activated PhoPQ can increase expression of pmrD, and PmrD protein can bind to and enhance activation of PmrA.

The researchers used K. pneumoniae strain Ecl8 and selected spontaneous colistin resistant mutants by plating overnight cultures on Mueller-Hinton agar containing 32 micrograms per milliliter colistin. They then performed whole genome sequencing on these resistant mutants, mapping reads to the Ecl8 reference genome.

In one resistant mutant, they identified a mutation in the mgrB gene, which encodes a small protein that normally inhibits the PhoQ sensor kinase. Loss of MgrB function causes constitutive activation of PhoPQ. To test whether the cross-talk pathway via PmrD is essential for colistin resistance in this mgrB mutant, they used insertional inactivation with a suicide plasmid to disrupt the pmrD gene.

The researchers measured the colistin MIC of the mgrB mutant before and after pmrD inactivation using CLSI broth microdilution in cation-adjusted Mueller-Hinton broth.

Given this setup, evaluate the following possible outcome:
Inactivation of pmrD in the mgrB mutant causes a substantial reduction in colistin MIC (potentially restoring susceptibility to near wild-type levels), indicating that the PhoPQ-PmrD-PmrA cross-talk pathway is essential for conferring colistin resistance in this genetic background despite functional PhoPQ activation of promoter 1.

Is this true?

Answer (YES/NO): NO